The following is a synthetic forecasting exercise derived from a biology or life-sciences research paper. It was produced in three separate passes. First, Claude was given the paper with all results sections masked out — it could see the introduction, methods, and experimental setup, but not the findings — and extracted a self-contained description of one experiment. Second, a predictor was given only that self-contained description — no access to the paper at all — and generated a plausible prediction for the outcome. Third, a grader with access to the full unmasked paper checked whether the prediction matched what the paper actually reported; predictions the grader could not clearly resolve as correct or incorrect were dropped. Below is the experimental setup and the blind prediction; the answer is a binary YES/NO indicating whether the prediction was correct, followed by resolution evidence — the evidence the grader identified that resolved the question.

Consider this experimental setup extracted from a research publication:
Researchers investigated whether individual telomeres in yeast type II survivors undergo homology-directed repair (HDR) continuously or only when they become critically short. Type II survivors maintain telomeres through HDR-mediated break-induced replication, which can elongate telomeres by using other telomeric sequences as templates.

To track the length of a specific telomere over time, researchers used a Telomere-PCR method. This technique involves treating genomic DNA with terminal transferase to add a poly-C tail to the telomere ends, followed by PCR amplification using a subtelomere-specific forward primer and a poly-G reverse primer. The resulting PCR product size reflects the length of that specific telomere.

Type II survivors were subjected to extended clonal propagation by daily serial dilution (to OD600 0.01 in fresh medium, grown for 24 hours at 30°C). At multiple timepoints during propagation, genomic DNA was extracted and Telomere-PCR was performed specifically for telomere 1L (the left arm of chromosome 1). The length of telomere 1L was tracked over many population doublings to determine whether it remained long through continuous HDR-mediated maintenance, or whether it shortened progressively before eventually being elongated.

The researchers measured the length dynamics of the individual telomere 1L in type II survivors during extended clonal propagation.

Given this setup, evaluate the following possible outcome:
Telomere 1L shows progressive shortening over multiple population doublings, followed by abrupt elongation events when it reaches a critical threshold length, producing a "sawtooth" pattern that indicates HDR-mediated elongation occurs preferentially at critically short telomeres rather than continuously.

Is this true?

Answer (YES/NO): YES